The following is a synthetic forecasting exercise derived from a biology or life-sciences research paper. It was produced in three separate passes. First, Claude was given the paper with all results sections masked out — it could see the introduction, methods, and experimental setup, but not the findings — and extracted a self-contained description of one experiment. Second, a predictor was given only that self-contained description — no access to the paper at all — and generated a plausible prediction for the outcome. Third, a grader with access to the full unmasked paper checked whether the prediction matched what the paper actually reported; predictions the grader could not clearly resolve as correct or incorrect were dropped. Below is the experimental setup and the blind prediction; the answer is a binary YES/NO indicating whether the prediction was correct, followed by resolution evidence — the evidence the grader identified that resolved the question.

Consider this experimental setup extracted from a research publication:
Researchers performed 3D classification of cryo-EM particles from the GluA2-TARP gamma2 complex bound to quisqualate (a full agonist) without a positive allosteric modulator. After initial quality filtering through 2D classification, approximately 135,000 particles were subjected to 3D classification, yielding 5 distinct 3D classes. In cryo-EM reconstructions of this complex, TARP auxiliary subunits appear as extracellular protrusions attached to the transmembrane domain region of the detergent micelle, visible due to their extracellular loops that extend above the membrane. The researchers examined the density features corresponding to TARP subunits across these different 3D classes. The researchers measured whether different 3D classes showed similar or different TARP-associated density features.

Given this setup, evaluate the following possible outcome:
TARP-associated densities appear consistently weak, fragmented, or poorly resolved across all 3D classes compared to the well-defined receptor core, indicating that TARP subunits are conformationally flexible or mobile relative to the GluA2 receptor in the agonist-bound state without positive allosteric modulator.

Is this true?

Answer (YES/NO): NO